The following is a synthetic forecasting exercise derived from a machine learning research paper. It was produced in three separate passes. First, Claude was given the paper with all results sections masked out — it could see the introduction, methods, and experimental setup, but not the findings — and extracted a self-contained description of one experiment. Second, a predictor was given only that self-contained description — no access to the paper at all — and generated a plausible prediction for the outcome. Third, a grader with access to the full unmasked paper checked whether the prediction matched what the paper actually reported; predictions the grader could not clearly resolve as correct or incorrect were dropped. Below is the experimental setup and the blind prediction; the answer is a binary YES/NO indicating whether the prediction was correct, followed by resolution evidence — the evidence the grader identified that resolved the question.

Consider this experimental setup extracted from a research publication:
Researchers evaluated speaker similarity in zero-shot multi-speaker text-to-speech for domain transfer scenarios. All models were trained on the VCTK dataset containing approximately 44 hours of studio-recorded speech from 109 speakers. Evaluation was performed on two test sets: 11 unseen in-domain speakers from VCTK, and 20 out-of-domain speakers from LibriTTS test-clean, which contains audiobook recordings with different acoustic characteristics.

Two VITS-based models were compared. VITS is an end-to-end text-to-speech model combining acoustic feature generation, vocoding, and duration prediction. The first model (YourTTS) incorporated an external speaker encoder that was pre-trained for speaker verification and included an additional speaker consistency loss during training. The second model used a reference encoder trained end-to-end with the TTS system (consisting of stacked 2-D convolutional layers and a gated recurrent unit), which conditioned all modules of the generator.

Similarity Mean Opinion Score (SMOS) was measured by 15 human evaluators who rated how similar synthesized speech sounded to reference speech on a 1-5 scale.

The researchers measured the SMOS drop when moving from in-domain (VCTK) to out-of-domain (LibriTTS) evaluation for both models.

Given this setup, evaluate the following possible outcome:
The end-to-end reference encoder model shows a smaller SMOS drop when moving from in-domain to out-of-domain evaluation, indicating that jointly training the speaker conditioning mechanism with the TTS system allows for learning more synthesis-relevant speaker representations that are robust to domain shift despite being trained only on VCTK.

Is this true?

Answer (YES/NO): YES